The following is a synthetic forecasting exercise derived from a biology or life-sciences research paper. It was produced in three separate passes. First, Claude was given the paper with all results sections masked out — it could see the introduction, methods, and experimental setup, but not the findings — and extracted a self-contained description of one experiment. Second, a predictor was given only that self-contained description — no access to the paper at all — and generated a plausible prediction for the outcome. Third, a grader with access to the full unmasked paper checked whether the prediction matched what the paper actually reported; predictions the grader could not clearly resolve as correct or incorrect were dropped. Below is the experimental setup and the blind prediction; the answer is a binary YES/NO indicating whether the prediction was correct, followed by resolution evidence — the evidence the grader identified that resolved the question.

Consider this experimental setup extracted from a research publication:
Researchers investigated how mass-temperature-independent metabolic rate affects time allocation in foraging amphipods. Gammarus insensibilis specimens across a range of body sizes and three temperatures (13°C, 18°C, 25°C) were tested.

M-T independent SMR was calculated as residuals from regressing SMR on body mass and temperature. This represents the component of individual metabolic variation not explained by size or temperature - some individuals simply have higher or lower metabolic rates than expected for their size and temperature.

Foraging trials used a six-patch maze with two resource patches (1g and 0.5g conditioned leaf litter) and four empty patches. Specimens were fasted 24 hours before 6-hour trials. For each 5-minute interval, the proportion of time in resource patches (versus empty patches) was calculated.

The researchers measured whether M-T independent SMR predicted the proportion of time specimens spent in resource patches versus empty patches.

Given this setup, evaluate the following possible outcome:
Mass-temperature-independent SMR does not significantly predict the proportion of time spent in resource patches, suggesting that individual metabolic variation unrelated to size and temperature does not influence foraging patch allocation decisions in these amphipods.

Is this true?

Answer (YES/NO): NO